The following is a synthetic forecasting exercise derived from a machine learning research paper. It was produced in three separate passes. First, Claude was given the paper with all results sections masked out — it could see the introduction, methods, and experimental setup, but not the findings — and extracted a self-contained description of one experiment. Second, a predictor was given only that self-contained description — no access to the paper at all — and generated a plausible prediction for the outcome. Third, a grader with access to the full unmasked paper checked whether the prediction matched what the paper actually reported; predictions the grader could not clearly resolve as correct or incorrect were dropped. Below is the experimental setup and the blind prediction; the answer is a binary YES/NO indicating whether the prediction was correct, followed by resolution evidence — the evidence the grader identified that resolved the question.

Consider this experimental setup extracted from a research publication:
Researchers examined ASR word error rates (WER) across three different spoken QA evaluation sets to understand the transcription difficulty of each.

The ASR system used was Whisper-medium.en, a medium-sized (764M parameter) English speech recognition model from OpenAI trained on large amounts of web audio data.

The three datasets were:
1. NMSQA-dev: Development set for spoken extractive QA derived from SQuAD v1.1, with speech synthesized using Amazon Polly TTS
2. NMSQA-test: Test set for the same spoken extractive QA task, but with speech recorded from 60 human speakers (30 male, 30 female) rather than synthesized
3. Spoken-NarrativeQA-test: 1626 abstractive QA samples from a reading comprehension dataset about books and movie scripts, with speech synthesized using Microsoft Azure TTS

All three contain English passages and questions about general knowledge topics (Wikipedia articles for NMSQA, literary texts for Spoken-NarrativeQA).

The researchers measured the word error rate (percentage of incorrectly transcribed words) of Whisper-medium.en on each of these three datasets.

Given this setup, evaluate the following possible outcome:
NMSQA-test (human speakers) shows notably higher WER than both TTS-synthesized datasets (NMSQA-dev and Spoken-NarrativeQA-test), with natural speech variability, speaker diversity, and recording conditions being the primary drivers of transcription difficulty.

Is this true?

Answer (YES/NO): YES